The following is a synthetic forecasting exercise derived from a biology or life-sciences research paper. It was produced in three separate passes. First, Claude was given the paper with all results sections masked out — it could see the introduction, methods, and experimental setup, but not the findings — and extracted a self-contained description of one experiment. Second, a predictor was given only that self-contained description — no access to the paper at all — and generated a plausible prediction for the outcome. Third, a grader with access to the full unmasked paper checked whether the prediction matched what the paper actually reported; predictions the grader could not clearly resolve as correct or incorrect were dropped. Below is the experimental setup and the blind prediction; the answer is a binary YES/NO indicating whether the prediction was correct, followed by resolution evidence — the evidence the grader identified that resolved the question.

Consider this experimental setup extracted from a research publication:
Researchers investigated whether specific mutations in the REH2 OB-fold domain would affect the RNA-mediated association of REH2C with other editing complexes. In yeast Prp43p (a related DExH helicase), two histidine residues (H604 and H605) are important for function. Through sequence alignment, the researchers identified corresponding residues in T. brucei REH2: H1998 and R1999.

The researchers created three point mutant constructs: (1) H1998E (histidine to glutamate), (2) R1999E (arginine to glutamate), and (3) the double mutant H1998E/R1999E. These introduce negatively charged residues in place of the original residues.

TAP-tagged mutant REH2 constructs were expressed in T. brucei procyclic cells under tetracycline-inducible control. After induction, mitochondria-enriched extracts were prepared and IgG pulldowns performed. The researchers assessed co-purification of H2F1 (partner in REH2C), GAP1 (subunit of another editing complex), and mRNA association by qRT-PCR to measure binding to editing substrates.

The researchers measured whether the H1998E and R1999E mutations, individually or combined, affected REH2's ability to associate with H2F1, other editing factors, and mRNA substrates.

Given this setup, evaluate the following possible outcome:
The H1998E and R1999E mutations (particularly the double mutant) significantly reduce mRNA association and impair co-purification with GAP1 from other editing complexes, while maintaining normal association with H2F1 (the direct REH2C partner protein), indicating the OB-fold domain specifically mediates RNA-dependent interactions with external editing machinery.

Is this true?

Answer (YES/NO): NO